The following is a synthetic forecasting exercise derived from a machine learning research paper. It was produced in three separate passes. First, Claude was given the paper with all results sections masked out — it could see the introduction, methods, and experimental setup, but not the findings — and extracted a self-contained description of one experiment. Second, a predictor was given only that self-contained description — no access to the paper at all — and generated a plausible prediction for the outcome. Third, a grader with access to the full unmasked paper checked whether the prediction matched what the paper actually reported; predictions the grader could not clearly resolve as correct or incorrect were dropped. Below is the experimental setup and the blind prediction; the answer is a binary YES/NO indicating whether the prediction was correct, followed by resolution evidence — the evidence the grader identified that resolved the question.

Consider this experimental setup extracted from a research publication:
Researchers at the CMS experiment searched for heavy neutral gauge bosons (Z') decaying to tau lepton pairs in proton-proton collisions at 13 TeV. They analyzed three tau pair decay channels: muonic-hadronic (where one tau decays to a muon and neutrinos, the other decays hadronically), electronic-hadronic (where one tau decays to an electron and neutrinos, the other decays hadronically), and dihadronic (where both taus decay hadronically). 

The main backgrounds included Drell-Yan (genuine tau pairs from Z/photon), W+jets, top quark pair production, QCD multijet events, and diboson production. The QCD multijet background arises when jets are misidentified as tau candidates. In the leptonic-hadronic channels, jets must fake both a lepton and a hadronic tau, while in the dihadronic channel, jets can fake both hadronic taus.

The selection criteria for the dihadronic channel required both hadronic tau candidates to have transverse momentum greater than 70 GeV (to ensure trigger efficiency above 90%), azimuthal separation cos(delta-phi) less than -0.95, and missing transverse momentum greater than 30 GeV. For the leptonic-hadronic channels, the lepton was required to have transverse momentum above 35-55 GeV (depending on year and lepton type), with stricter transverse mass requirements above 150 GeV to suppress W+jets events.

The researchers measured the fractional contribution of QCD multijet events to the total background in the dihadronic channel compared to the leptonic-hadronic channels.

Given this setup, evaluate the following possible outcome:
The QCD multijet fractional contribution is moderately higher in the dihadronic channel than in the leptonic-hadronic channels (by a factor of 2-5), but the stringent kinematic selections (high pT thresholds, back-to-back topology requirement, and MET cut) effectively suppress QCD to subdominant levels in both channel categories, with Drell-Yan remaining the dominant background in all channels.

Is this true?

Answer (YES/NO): NO